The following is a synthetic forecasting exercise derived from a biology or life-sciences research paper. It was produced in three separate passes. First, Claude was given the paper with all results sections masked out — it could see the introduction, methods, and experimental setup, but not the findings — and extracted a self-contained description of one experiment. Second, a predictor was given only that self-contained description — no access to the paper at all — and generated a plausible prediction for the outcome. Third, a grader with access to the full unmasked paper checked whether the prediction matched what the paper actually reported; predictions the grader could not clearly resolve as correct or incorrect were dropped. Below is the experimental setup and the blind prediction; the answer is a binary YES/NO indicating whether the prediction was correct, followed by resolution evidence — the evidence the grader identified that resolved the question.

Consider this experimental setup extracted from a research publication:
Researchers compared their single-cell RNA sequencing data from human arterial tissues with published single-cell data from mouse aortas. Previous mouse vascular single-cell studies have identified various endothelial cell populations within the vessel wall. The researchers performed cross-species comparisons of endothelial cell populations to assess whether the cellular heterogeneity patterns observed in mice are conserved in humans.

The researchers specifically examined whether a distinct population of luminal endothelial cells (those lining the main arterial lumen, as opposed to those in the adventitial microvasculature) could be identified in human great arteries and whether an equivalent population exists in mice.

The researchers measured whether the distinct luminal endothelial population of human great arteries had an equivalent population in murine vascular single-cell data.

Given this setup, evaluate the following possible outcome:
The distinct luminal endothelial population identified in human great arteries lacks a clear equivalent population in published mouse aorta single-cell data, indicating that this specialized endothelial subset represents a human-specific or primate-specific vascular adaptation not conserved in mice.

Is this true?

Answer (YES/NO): YES